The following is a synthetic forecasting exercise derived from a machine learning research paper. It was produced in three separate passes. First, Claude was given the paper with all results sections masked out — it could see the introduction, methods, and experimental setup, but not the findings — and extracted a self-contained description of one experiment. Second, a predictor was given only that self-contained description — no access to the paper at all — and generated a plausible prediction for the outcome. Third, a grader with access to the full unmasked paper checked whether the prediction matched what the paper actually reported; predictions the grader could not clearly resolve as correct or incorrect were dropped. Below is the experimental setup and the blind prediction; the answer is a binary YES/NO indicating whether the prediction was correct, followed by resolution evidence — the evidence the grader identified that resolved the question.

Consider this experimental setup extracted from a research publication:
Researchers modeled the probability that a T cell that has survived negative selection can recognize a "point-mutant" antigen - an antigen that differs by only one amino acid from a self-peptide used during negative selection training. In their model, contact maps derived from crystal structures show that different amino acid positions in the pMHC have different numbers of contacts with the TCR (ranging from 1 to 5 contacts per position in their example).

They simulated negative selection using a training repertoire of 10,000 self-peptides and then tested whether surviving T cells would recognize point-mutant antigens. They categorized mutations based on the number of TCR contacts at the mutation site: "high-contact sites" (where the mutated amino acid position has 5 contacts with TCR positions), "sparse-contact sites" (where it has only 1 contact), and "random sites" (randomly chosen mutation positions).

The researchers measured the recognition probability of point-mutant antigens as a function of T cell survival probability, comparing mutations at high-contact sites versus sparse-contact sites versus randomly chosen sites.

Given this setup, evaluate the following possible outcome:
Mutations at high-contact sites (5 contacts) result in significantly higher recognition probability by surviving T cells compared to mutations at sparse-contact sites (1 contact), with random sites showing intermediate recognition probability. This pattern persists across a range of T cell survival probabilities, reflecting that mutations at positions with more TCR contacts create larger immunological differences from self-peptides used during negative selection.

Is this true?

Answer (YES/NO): YES